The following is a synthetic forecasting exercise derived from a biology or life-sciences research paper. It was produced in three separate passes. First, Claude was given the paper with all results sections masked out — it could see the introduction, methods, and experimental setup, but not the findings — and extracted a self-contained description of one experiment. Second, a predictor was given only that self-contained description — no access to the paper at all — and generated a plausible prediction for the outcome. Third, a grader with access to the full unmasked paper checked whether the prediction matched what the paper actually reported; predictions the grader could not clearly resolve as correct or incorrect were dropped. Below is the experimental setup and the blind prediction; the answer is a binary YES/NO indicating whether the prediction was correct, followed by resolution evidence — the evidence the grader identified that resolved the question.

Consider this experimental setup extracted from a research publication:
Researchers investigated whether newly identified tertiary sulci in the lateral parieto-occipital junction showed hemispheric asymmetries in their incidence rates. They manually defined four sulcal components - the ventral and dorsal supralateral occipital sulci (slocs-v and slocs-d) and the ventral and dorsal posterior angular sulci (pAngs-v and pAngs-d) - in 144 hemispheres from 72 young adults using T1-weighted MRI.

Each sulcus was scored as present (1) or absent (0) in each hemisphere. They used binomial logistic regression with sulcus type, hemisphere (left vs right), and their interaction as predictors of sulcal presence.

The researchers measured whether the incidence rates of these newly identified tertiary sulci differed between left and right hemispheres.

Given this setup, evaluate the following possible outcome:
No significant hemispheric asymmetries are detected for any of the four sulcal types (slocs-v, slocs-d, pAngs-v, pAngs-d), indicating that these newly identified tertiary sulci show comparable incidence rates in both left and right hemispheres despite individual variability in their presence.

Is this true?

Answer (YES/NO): YES